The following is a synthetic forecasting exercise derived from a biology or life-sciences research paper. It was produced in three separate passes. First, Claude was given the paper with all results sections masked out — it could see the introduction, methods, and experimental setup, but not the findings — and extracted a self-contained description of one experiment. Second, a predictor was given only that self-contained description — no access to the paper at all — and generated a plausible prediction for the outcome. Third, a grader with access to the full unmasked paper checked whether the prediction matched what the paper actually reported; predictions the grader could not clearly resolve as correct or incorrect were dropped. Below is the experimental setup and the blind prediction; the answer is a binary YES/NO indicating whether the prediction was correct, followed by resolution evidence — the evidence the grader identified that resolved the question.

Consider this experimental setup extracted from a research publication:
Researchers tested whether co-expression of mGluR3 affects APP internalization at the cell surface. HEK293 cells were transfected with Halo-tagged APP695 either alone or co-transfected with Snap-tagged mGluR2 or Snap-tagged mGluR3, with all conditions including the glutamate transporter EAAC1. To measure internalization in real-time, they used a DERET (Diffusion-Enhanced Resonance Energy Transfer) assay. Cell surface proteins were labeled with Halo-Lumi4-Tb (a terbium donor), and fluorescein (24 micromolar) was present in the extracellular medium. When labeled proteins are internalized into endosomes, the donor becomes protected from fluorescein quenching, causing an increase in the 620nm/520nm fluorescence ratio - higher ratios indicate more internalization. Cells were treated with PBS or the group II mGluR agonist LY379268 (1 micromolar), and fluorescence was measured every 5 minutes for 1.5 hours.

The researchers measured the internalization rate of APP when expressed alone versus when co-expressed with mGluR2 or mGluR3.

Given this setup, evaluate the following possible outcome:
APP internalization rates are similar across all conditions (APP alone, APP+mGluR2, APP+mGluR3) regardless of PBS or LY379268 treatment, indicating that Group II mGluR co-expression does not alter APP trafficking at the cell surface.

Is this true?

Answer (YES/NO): NO